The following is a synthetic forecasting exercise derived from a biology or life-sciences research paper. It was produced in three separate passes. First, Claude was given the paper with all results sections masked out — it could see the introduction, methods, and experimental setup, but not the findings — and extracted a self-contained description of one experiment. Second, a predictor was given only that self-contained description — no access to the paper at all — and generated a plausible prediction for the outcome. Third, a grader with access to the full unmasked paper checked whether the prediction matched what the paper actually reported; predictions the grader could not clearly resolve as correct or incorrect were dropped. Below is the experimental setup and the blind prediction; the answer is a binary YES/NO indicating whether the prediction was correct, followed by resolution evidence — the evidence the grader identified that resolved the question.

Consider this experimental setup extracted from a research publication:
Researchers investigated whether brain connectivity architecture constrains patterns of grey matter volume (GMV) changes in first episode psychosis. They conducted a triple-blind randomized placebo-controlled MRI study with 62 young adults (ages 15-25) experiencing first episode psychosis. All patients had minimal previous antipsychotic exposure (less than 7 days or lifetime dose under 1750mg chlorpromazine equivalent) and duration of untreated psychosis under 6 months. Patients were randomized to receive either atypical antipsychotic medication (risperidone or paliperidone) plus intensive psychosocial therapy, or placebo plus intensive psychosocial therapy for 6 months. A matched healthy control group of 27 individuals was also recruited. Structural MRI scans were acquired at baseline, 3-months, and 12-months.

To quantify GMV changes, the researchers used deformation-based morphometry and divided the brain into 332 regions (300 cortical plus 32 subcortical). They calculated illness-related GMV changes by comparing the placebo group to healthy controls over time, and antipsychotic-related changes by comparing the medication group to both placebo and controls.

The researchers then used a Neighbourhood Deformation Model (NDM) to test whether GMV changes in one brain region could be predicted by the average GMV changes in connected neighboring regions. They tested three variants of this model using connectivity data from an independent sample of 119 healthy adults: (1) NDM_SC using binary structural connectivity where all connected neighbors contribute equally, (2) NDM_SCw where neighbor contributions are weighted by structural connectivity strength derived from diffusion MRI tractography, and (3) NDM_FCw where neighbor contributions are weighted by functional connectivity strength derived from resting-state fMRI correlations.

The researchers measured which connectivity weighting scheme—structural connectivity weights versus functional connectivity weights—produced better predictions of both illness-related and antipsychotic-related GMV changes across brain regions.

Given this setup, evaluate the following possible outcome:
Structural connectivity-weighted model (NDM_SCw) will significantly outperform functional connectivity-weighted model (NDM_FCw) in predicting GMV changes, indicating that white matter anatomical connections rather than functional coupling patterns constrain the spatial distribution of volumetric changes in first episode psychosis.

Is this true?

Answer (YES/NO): YES